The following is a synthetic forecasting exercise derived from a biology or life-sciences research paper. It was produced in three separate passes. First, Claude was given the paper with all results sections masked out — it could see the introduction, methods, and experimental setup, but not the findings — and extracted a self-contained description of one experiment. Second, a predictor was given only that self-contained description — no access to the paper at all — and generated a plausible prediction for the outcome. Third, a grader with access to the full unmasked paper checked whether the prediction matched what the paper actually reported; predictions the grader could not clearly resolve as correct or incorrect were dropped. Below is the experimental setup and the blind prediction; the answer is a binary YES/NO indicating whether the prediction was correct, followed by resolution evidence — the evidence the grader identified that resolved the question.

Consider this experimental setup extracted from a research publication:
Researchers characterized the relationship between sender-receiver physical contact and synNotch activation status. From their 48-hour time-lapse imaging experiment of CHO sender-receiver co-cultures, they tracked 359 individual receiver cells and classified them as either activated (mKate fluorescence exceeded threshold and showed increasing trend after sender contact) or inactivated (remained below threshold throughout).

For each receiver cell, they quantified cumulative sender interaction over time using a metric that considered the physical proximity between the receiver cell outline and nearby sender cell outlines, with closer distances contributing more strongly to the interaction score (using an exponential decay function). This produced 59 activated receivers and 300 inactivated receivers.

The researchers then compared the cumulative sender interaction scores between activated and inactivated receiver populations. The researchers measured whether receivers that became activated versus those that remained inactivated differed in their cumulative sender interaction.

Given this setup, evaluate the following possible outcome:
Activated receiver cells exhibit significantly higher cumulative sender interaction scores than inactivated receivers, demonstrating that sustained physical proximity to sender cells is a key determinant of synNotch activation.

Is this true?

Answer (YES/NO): YES